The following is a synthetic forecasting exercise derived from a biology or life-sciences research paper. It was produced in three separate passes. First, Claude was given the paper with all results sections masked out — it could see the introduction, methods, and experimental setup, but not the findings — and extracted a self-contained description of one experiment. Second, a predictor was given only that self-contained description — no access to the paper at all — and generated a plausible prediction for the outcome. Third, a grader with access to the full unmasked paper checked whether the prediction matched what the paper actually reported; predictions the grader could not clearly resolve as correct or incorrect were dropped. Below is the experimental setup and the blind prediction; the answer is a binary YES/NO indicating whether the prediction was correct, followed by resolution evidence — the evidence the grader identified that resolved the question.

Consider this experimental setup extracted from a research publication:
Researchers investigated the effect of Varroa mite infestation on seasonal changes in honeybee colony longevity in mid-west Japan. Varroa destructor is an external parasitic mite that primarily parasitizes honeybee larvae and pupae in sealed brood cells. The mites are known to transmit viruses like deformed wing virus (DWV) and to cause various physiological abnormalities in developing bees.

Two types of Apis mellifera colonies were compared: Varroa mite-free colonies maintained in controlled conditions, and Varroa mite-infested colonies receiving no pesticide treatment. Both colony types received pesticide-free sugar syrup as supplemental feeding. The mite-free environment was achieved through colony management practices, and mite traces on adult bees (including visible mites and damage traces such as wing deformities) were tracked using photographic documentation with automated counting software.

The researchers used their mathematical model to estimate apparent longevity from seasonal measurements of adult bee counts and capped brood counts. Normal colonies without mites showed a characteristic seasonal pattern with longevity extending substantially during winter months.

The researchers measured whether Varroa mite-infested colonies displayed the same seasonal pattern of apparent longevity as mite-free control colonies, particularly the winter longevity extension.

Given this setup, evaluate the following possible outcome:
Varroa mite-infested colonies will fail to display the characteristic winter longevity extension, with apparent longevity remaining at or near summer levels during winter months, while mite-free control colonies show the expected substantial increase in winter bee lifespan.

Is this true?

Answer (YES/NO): NO